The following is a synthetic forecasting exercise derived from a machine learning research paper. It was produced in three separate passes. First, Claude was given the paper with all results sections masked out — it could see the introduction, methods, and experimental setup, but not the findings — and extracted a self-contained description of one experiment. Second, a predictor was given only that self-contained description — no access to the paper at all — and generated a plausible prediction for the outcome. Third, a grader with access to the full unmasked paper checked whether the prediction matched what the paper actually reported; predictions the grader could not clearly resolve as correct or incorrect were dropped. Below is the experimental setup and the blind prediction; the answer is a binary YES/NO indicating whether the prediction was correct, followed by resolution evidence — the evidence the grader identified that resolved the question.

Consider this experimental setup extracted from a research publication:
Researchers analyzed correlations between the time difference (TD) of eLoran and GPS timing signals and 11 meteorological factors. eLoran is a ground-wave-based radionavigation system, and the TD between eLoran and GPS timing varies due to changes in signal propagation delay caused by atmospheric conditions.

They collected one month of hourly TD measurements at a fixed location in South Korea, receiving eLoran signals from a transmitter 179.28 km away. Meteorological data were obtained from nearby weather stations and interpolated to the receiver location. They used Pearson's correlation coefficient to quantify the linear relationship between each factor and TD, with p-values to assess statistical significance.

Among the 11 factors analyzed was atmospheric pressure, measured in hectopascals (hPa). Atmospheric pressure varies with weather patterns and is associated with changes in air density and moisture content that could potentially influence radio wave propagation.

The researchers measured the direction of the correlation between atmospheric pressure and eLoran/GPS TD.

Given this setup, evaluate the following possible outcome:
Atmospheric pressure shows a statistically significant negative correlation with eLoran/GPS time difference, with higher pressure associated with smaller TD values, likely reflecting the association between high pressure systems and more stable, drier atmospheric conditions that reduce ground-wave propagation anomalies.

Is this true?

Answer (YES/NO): YES